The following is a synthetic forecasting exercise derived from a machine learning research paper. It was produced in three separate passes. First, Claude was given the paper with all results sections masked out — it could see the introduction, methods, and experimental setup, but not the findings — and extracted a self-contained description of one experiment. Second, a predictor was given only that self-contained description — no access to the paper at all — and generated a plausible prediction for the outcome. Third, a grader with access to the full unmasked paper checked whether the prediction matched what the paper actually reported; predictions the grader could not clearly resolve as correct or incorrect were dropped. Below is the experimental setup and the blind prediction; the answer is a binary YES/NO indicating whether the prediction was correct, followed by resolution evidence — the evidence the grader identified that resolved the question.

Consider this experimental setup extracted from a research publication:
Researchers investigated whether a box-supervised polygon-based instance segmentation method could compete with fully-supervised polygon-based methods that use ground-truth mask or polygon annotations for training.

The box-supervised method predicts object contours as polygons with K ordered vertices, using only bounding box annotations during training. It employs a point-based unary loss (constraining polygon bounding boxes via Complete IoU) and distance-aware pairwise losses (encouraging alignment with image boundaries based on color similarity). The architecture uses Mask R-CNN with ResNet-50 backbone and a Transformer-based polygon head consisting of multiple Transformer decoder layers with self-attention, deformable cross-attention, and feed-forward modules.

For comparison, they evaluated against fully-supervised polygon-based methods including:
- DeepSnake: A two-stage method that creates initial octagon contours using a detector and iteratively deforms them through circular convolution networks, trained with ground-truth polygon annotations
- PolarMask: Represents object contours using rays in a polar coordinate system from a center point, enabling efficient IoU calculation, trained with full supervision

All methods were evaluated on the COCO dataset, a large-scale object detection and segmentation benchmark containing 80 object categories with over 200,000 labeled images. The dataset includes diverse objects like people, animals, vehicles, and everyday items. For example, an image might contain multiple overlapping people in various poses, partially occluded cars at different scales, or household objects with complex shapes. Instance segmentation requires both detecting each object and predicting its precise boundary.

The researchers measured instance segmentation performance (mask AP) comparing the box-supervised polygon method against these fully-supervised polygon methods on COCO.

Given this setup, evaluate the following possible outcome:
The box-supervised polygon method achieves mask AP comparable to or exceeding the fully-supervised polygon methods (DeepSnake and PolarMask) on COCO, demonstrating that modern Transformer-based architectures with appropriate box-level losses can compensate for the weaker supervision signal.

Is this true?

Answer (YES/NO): YES